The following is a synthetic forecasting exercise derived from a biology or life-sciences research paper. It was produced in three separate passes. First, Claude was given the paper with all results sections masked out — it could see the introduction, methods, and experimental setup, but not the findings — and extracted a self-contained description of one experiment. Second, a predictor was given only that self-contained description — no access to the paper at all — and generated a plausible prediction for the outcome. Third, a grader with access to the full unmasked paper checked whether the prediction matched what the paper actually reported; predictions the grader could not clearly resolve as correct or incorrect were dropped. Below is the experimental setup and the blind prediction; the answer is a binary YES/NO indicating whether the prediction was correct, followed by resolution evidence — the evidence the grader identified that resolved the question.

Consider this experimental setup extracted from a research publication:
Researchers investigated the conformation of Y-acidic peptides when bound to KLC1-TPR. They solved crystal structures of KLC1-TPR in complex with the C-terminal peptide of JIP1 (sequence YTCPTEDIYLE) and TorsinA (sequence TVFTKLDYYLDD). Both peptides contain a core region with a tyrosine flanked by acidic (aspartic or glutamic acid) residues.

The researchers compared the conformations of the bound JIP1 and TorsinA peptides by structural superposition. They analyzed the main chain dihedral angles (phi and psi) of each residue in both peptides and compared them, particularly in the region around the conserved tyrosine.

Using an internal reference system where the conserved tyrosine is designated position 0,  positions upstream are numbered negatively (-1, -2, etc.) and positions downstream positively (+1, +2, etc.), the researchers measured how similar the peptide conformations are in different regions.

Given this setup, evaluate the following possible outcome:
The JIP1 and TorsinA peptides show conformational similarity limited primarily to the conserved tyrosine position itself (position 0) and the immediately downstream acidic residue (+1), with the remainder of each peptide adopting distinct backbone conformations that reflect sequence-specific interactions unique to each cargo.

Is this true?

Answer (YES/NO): NO